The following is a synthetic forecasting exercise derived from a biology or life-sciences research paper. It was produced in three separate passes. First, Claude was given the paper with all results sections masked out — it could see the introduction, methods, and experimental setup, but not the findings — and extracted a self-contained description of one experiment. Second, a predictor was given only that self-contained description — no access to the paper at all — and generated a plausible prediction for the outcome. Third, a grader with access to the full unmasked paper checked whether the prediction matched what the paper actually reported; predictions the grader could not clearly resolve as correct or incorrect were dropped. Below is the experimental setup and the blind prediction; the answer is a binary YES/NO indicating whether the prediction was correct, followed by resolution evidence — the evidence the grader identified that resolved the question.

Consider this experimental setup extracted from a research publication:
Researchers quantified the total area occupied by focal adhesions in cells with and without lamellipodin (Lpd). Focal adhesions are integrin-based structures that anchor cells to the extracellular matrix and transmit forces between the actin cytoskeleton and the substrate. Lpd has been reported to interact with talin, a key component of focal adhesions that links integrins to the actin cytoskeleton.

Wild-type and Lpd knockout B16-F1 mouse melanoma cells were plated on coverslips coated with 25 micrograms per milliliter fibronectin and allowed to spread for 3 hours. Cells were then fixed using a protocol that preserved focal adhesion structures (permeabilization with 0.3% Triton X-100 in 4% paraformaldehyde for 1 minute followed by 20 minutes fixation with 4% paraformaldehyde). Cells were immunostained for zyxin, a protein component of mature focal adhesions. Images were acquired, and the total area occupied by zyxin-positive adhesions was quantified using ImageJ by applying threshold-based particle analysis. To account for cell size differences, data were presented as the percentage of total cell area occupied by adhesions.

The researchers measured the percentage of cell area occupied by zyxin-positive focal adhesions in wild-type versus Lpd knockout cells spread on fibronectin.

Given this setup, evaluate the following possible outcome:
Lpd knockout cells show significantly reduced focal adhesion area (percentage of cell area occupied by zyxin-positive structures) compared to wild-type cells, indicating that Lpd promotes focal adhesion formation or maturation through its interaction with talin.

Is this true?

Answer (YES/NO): NO